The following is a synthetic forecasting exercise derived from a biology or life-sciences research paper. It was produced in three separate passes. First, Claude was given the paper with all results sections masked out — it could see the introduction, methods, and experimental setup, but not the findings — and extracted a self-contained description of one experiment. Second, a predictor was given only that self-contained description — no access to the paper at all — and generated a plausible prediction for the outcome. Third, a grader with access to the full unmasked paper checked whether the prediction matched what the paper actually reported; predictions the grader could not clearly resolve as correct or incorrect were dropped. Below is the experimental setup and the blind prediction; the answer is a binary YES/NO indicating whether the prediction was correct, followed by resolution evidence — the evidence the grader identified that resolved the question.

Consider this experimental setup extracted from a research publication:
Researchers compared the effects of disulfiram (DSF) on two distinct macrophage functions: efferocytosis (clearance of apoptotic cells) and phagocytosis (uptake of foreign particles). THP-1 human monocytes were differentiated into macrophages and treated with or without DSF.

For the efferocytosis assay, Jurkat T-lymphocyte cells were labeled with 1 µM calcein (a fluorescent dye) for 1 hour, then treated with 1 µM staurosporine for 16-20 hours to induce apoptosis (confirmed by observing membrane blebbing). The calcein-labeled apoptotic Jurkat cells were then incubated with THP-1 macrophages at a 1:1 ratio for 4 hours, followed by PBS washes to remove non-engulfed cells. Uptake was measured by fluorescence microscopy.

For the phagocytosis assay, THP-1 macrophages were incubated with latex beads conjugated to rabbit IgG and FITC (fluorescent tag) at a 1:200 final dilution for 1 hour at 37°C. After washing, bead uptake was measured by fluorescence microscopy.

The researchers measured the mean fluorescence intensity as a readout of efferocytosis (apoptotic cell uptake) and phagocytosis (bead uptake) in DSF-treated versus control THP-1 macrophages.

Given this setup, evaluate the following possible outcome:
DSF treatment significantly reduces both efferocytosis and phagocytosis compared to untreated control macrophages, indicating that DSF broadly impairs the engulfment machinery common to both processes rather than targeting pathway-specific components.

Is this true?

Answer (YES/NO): NO